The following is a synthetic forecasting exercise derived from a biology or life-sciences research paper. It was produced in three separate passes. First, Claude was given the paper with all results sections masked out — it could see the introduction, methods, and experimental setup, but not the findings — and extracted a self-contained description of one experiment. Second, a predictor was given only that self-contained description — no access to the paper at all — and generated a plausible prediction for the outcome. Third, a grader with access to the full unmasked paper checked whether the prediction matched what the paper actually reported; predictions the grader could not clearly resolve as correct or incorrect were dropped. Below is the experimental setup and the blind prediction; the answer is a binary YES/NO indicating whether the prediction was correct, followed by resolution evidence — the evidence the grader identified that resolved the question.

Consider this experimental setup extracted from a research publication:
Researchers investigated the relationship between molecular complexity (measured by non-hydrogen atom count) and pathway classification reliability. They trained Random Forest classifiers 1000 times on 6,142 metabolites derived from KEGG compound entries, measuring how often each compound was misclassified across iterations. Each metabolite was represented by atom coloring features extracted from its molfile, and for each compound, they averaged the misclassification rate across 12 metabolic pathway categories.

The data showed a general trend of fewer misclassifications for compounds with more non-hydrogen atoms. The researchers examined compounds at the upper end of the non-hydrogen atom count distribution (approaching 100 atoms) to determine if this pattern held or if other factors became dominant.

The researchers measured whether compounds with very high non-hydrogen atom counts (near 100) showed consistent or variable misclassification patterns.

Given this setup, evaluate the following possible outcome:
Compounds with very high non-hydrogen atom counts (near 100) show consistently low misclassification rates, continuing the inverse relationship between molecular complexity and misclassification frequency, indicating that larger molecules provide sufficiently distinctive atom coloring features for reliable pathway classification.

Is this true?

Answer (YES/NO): YES